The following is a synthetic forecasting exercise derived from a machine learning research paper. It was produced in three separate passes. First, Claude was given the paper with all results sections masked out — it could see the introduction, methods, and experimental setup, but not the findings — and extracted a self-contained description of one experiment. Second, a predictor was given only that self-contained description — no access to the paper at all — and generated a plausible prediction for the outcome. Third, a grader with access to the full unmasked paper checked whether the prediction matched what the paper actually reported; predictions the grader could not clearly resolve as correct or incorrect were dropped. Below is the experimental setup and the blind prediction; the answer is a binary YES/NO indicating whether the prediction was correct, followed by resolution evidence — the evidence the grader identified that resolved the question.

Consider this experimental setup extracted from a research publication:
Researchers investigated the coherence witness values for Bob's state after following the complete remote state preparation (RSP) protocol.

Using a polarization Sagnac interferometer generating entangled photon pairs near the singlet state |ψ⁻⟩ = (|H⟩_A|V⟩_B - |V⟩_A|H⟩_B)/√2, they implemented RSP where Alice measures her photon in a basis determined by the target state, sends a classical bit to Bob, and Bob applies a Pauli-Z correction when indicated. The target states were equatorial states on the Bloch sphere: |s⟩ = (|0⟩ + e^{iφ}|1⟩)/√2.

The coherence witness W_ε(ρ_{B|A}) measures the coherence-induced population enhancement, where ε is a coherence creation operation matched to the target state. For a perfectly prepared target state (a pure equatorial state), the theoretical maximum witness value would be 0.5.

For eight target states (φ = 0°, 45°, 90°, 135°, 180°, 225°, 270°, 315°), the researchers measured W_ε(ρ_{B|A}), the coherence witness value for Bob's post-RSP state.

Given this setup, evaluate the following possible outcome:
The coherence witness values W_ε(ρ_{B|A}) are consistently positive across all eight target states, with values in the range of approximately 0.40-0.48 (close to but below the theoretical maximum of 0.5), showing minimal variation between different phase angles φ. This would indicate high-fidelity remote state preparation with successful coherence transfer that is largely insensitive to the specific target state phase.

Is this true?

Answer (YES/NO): NO